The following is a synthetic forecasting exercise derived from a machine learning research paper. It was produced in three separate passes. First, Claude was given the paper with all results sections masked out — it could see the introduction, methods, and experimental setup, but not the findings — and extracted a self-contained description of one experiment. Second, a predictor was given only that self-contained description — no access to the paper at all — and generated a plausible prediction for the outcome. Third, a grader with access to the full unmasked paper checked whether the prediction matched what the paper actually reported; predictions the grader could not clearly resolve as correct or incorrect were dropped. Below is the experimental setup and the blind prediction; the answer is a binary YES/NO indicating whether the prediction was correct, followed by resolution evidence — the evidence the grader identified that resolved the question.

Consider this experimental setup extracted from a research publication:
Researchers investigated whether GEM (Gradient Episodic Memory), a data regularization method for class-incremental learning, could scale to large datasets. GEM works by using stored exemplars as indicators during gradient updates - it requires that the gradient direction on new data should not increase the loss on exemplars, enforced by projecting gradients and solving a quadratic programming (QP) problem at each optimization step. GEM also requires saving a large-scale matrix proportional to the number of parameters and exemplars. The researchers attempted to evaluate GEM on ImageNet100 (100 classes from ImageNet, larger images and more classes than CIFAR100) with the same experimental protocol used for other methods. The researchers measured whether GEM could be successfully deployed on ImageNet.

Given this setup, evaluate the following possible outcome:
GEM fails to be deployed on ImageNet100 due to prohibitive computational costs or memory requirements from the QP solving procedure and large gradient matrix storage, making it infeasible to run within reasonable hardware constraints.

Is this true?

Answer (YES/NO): YES